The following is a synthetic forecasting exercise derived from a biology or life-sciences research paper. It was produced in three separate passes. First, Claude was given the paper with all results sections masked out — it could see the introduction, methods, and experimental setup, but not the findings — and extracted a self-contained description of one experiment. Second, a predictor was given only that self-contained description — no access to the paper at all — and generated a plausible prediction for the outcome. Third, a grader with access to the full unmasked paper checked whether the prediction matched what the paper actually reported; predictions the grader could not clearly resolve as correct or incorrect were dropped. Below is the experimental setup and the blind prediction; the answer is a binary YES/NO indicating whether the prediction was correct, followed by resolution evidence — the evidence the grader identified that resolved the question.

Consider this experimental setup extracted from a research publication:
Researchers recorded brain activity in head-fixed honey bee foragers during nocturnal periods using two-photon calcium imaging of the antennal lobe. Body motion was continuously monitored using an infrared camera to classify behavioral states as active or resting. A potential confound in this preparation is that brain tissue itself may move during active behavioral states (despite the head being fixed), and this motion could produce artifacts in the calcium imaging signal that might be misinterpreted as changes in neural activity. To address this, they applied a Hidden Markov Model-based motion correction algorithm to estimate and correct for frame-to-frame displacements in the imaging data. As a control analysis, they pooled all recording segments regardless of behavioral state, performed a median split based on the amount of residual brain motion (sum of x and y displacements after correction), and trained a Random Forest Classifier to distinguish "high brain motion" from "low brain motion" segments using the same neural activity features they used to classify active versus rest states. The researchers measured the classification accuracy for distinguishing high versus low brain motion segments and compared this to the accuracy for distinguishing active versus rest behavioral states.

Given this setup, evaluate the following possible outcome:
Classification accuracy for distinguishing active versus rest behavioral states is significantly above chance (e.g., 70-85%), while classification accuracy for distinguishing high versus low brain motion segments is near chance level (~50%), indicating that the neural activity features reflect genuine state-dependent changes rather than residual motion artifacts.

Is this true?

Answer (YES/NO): YES